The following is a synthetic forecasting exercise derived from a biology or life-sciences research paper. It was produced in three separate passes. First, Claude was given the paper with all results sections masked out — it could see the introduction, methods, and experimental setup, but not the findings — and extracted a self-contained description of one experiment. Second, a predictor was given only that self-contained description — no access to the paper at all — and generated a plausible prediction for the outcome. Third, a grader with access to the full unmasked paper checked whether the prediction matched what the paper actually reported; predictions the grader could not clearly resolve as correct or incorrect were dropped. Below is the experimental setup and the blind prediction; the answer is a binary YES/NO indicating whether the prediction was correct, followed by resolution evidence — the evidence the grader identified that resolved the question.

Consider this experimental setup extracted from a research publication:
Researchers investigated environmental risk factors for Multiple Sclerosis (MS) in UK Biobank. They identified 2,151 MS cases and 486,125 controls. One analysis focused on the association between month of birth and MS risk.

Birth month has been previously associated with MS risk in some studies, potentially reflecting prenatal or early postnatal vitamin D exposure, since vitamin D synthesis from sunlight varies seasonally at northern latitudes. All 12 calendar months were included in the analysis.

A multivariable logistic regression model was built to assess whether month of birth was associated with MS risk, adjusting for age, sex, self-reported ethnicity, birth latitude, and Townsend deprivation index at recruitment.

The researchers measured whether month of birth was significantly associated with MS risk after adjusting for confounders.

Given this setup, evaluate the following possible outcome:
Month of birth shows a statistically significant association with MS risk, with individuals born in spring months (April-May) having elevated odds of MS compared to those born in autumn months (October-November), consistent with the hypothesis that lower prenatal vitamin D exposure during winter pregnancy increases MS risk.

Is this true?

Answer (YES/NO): NO